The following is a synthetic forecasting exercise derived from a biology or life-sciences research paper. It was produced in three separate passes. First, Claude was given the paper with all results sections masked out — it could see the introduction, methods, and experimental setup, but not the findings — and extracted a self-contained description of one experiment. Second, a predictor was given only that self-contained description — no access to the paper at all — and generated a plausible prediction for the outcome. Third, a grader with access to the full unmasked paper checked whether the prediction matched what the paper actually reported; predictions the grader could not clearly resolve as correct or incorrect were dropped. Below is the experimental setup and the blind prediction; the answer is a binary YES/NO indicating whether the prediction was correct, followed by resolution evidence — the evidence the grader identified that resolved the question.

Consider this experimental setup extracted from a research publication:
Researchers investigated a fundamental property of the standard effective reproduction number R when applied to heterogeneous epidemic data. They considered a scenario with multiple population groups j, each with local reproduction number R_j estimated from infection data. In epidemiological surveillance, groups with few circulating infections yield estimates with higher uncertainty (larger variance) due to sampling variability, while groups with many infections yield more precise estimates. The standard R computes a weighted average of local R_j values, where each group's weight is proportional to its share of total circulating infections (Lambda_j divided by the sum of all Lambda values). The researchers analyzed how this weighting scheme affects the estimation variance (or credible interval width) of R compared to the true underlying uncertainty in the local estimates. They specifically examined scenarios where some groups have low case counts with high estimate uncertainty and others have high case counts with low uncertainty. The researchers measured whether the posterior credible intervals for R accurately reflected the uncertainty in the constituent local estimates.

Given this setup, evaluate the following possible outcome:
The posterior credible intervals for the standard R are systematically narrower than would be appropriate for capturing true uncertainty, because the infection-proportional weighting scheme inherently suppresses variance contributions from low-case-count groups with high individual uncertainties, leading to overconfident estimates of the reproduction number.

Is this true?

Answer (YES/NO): YES